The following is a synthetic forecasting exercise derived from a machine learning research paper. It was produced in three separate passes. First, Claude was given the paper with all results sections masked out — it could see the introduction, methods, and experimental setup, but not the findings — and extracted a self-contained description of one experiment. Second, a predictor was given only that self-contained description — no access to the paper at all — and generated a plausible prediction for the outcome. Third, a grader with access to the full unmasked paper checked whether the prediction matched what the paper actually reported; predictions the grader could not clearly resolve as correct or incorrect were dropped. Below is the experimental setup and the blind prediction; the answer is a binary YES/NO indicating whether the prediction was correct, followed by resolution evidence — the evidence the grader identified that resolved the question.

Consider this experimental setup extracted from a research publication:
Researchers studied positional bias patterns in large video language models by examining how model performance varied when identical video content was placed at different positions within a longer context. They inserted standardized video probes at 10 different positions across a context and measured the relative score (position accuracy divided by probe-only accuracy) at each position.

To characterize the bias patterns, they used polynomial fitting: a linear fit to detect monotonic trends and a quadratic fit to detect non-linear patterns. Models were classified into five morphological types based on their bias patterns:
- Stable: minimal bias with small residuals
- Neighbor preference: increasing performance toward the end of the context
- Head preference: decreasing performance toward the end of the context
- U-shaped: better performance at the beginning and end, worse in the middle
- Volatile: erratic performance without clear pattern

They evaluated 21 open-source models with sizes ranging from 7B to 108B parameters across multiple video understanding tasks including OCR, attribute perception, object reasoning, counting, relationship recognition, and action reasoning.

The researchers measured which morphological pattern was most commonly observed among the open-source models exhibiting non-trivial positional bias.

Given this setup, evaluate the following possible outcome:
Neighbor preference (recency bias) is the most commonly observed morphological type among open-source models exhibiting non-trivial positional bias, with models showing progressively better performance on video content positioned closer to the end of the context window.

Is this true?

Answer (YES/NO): NO